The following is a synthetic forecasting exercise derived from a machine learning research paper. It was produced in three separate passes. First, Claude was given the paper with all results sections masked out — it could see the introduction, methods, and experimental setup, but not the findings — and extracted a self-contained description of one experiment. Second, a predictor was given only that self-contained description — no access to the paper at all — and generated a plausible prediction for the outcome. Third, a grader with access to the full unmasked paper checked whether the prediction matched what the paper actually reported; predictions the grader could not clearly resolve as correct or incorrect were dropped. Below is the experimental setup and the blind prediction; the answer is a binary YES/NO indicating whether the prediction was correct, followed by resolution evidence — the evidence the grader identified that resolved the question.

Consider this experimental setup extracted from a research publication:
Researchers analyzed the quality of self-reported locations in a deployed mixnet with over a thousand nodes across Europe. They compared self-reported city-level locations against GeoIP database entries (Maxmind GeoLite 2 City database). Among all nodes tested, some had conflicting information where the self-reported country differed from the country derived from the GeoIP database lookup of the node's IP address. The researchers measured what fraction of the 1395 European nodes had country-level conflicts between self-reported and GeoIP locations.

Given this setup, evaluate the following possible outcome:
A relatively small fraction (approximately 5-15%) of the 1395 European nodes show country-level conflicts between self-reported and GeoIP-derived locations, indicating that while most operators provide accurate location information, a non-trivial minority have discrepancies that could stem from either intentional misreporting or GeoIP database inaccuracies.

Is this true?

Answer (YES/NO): YES